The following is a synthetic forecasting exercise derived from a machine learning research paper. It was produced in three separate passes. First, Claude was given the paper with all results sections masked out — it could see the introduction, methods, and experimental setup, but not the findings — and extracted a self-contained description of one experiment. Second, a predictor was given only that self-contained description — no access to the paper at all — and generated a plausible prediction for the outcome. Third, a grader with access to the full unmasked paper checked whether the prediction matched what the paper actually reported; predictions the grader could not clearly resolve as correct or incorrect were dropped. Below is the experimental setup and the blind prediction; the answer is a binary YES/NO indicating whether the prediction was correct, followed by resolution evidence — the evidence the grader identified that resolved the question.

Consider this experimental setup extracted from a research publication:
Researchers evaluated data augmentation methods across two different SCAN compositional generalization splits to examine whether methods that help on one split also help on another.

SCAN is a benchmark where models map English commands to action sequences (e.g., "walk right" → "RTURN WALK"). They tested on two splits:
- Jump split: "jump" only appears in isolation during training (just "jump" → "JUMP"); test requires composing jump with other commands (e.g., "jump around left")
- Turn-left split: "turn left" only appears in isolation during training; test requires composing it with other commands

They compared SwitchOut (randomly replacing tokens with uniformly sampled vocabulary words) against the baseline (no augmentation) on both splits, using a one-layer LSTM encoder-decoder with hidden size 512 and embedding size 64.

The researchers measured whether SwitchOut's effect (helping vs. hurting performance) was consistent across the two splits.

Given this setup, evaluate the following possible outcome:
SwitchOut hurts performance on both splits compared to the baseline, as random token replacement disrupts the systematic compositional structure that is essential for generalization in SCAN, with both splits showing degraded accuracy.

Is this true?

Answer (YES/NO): NO